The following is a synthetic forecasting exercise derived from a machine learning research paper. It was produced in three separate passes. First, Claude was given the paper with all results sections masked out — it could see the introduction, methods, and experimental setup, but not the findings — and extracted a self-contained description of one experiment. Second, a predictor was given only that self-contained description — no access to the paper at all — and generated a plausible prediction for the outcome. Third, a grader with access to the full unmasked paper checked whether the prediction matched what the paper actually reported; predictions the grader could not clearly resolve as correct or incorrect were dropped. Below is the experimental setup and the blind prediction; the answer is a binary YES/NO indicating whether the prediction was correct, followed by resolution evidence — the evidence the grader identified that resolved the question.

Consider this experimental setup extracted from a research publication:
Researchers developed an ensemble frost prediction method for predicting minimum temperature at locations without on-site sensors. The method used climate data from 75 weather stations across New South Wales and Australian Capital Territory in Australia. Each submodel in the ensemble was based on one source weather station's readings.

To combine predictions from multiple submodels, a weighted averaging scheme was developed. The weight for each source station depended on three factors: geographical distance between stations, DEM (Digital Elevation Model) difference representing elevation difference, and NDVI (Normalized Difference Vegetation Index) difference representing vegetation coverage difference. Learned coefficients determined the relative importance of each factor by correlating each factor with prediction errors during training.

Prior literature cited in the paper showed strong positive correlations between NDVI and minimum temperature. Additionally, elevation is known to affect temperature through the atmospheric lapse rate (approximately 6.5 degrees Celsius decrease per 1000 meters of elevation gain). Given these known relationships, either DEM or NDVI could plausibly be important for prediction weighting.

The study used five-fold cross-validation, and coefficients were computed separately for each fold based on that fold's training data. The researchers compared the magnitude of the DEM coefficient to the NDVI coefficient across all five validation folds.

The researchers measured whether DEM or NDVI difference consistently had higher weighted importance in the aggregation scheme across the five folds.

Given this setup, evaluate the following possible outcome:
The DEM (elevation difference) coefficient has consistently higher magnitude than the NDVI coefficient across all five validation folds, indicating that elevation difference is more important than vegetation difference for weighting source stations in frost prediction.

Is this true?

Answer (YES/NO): NO